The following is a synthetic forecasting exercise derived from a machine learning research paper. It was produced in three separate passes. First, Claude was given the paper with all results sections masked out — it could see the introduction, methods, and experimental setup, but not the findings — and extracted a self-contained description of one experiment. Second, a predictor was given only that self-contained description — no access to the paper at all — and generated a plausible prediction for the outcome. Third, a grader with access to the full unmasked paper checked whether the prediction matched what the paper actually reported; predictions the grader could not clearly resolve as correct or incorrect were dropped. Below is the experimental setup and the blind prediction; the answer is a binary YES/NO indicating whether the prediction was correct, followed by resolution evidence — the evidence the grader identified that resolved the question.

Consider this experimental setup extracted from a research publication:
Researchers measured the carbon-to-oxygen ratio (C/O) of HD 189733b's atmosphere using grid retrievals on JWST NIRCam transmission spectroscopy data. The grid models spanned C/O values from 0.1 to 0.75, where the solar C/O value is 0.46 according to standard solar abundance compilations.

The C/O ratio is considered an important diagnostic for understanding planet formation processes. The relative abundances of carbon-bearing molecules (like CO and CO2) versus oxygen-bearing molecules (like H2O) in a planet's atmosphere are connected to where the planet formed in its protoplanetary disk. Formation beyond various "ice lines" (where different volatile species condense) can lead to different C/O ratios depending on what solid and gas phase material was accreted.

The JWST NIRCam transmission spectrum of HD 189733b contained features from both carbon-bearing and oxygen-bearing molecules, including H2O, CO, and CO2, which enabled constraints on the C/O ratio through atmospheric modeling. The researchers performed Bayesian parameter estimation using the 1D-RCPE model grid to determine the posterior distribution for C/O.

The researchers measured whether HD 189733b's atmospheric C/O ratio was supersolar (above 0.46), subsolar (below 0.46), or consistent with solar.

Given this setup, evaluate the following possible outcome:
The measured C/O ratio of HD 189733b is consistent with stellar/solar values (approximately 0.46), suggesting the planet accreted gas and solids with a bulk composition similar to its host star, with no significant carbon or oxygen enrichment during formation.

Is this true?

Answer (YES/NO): NO